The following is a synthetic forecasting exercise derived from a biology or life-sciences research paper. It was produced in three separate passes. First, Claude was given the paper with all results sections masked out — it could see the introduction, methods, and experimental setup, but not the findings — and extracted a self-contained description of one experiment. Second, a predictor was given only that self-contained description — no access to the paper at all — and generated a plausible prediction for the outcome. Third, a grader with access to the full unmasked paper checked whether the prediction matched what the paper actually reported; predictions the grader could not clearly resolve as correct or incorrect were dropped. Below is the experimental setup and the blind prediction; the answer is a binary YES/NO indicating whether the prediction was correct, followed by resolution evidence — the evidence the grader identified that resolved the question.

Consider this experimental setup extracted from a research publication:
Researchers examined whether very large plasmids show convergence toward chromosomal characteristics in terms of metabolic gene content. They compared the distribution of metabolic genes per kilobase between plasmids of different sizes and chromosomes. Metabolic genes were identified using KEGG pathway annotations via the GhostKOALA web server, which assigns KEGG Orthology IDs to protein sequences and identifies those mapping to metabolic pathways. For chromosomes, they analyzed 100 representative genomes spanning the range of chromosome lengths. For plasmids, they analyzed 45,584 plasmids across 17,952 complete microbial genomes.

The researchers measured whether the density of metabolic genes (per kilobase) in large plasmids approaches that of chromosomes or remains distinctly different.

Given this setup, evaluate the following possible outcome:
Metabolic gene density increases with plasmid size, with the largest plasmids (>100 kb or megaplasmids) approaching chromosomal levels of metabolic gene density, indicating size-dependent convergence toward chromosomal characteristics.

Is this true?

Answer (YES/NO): NO